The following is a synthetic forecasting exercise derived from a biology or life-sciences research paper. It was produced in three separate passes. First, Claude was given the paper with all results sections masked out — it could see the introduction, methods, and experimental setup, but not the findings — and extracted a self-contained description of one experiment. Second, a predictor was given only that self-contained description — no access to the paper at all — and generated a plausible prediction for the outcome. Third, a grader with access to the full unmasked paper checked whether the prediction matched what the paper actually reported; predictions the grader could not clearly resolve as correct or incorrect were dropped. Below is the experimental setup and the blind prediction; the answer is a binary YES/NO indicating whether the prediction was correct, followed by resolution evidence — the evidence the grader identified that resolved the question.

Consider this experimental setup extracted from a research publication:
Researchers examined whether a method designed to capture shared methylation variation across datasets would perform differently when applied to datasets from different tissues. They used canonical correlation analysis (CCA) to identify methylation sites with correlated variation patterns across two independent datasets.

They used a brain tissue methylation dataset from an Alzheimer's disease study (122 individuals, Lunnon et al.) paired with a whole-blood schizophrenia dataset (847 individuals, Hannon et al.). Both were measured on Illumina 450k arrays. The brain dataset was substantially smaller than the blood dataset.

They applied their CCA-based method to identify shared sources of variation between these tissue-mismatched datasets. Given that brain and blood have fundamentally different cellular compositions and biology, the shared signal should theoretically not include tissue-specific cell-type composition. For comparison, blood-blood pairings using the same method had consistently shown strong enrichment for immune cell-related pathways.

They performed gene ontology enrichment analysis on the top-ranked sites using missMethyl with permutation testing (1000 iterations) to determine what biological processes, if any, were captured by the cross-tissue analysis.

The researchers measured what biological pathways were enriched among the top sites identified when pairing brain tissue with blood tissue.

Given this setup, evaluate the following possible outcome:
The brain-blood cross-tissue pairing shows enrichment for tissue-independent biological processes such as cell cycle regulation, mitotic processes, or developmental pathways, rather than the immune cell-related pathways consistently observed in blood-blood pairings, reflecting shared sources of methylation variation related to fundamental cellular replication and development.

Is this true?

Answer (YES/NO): NO